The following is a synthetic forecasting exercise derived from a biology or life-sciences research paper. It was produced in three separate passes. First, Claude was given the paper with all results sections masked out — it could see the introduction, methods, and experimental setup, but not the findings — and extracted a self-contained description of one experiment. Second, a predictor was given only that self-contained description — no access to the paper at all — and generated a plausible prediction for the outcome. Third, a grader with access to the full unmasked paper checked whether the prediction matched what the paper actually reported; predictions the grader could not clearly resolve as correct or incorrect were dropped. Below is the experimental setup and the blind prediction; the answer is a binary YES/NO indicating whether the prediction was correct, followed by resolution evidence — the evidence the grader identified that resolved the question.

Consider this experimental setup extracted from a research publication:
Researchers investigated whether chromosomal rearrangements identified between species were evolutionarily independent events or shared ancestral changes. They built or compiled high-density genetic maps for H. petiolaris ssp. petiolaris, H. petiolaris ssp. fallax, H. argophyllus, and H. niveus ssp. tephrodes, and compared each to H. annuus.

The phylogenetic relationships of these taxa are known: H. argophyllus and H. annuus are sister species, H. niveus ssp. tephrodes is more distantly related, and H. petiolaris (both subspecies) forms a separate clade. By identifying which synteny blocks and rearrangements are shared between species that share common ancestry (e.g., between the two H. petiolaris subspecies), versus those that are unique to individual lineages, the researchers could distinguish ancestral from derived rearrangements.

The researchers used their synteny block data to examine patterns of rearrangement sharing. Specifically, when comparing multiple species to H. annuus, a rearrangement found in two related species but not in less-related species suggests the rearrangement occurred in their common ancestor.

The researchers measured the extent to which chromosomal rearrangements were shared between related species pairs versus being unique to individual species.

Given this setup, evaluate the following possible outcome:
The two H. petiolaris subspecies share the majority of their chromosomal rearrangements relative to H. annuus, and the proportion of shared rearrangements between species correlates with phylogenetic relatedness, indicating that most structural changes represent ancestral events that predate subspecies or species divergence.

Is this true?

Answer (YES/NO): NO